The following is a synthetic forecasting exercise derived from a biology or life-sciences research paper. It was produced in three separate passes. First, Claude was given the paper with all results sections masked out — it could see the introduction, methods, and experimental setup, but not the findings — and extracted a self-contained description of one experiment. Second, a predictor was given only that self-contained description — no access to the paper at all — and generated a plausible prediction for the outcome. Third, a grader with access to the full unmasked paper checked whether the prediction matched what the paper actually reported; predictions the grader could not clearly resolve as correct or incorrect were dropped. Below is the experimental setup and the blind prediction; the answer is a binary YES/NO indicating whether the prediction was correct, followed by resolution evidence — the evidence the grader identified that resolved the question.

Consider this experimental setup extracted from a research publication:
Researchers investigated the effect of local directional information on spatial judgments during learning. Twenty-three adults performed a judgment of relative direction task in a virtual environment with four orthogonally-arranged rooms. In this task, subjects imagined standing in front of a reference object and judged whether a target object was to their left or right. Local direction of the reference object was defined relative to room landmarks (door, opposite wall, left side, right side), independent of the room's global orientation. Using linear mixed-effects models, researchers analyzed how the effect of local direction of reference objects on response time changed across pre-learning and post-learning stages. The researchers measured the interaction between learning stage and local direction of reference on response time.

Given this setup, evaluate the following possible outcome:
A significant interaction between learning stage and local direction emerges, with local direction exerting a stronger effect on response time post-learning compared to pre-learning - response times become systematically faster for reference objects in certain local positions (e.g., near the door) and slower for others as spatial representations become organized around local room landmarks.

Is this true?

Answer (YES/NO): NO